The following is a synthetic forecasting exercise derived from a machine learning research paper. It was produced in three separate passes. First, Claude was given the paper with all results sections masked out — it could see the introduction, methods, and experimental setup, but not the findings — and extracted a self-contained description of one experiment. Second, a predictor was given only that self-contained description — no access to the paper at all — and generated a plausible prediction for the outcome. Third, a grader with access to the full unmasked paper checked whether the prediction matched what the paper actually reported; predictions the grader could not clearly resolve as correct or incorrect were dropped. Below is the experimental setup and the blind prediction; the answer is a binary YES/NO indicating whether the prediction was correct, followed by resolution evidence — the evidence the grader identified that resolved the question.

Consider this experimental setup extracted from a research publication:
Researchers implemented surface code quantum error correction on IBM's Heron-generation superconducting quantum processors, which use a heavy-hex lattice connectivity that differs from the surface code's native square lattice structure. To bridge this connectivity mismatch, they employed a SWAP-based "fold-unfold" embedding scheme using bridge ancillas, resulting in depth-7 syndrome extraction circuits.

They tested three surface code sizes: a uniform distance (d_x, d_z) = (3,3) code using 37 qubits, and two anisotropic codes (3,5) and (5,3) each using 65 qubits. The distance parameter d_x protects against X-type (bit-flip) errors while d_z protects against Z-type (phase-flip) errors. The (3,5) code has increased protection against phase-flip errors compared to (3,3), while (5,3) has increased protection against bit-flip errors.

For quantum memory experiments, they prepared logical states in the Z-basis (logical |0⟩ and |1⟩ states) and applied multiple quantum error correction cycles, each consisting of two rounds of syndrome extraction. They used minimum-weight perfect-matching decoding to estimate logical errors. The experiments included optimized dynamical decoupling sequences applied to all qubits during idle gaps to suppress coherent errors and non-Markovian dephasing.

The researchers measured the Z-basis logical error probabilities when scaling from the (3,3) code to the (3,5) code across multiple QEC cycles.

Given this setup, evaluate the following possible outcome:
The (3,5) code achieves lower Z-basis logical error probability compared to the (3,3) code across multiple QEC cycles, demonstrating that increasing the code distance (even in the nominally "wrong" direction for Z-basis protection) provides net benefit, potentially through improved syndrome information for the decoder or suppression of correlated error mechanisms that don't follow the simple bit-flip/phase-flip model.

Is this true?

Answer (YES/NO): NO